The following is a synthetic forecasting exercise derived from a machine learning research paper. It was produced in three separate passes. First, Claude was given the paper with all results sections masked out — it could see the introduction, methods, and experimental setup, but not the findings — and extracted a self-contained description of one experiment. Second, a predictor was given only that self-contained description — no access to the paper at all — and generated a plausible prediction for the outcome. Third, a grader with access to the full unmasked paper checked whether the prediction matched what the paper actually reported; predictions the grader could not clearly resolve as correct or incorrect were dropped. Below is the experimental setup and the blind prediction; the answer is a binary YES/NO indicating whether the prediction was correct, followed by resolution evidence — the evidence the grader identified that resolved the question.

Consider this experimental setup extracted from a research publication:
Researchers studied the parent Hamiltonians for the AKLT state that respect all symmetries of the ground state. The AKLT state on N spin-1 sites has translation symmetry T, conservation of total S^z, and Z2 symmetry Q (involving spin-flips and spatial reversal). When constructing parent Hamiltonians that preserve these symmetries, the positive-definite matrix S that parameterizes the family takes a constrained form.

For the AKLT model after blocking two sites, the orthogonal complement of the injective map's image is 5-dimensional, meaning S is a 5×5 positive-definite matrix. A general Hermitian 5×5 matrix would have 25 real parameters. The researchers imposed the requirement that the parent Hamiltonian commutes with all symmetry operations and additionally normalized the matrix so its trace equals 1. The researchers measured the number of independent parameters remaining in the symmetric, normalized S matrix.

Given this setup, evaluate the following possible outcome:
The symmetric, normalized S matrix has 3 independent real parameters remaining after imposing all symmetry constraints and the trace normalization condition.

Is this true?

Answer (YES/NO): NO